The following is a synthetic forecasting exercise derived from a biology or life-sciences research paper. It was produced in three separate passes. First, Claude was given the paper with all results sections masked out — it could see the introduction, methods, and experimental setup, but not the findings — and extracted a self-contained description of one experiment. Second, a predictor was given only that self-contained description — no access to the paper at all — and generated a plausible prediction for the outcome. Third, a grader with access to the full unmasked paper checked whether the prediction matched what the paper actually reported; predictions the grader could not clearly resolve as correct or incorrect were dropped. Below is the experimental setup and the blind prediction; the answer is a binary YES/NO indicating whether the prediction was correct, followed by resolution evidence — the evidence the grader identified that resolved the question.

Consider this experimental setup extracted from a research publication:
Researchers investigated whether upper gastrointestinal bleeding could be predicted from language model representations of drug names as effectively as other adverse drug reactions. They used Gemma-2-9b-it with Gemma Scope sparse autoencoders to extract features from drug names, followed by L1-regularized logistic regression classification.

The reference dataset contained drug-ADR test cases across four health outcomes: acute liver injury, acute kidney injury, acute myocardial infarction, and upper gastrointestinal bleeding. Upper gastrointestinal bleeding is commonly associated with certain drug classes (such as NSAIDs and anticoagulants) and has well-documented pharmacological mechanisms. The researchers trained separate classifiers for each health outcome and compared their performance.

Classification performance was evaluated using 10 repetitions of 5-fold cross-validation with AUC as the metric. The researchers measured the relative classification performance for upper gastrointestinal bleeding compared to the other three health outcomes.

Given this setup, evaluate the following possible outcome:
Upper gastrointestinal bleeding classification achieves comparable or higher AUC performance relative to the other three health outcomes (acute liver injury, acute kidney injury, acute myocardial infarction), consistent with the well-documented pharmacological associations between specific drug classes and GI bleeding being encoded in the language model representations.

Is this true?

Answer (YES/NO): YES